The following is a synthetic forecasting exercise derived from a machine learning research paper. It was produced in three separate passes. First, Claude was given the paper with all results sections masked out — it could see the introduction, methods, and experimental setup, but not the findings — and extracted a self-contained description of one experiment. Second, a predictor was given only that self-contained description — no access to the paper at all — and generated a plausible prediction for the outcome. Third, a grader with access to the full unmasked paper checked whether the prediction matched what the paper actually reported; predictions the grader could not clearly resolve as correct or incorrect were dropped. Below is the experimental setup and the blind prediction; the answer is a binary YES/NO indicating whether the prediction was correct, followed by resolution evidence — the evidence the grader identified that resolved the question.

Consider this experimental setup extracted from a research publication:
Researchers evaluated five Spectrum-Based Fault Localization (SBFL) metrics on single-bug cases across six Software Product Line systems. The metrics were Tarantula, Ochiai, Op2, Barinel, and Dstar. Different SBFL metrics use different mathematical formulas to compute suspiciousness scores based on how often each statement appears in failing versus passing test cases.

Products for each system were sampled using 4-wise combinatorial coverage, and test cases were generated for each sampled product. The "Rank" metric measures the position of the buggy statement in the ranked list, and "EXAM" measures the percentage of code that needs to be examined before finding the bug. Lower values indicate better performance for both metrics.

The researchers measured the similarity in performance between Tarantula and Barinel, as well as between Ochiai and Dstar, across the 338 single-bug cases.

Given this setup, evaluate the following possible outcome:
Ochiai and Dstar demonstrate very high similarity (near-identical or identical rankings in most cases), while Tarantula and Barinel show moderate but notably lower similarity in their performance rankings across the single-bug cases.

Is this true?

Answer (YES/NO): NO